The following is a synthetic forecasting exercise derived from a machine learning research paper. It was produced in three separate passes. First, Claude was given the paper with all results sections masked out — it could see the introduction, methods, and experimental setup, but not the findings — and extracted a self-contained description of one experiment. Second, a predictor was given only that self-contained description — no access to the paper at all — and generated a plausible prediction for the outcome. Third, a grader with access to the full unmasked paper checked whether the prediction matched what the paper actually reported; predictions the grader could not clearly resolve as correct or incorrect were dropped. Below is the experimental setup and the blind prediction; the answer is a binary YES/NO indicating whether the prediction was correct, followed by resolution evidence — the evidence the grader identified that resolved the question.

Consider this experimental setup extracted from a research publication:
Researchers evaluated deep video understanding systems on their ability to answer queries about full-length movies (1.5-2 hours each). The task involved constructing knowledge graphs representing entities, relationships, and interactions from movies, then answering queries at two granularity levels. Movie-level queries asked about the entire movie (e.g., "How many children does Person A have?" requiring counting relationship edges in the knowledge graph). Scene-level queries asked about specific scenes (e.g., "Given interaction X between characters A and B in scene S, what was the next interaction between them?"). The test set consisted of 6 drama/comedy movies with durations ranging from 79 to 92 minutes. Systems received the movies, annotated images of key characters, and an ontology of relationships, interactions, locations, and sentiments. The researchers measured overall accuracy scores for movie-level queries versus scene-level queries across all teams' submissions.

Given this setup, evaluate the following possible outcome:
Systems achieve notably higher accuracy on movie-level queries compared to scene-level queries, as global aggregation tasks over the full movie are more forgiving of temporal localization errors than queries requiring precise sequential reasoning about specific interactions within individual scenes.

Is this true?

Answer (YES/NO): YES